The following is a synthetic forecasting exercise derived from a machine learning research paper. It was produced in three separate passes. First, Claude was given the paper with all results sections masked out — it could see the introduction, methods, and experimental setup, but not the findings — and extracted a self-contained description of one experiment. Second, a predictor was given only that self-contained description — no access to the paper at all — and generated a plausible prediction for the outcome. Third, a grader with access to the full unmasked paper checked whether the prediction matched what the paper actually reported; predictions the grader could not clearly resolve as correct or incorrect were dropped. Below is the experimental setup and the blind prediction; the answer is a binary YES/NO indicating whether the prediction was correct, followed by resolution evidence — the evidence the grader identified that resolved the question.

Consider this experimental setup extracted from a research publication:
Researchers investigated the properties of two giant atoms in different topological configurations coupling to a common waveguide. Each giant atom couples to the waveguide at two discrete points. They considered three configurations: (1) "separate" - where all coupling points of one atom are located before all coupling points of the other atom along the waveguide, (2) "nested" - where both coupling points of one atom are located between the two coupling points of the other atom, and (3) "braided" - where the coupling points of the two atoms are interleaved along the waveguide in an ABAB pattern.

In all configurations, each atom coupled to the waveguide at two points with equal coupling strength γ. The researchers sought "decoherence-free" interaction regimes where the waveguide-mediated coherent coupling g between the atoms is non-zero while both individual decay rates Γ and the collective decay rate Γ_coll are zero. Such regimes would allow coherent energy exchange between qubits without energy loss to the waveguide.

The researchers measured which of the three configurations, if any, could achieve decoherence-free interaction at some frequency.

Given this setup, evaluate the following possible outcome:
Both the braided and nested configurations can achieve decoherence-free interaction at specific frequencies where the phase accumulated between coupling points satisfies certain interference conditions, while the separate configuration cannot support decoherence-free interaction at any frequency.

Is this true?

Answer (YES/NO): NO